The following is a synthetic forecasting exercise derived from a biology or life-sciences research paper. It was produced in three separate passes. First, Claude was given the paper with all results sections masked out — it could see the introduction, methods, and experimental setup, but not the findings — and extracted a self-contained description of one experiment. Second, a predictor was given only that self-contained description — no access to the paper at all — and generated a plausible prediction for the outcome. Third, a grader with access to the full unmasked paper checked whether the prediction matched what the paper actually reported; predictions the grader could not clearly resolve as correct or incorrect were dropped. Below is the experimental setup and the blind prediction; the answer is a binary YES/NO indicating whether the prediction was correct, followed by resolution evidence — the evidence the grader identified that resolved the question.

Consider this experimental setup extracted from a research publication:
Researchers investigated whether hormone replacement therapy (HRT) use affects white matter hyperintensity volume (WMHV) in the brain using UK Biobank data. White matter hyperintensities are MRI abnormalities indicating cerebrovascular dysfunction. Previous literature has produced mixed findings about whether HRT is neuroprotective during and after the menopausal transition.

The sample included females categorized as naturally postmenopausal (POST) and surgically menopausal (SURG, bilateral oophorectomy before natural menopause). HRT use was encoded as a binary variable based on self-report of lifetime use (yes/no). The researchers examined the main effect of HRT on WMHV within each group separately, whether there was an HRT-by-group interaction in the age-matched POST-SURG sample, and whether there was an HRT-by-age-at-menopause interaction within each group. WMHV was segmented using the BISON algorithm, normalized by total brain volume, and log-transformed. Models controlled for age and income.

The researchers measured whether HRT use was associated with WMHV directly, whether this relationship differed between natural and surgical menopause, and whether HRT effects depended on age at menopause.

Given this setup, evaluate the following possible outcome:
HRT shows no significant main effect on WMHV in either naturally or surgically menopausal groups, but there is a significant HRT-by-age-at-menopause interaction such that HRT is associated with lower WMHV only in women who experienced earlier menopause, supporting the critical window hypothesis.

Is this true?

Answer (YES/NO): NO